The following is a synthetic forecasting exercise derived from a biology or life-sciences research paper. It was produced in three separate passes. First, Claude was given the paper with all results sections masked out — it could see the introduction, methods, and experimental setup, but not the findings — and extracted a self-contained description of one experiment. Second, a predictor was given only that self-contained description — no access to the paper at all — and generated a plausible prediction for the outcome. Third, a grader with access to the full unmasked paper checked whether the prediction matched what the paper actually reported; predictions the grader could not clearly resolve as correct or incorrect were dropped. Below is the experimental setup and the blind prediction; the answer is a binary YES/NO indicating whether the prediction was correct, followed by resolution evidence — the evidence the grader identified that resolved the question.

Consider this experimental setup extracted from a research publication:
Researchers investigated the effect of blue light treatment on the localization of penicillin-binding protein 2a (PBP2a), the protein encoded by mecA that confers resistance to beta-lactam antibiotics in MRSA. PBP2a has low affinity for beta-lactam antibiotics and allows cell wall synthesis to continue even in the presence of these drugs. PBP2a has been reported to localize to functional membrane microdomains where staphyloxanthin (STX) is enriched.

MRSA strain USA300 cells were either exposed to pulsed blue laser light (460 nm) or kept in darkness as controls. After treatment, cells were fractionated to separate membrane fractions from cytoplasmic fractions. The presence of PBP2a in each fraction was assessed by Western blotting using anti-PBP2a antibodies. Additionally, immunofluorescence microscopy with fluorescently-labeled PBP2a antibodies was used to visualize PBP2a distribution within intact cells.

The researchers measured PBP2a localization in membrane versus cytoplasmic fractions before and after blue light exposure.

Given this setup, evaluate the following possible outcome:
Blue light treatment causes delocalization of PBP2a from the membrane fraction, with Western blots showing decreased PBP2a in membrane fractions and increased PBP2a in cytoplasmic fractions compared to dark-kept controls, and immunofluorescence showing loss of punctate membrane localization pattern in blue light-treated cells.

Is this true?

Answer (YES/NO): NO